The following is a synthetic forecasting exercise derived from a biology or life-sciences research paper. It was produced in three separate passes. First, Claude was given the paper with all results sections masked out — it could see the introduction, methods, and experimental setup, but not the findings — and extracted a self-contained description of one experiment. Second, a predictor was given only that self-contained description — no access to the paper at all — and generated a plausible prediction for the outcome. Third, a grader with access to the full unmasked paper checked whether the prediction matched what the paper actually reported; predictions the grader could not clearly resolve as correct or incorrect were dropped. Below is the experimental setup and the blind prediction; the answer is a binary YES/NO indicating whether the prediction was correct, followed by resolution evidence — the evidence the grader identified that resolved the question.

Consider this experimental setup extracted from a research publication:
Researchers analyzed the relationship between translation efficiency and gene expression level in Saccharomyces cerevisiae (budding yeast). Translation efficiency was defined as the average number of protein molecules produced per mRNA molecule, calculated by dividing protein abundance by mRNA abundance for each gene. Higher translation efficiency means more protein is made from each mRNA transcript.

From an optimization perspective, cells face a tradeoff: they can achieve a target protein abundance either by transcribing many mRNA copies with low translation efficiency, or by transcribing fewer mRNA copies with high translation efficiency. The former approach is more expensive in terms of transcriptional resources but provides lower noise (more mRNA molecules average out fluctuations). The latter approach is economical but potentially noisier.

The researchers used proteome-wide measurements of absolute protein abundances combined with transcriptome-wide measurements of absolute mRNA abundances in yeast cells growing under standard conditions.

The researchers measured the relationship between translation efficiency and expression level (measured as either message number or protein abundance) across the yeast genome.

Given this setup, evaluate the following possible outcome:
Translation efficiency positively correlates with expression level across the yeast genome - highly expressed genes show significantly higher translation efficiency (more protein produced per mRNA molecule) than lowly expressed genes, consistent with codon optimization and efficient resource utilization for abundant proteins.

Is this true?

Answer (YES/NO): NO